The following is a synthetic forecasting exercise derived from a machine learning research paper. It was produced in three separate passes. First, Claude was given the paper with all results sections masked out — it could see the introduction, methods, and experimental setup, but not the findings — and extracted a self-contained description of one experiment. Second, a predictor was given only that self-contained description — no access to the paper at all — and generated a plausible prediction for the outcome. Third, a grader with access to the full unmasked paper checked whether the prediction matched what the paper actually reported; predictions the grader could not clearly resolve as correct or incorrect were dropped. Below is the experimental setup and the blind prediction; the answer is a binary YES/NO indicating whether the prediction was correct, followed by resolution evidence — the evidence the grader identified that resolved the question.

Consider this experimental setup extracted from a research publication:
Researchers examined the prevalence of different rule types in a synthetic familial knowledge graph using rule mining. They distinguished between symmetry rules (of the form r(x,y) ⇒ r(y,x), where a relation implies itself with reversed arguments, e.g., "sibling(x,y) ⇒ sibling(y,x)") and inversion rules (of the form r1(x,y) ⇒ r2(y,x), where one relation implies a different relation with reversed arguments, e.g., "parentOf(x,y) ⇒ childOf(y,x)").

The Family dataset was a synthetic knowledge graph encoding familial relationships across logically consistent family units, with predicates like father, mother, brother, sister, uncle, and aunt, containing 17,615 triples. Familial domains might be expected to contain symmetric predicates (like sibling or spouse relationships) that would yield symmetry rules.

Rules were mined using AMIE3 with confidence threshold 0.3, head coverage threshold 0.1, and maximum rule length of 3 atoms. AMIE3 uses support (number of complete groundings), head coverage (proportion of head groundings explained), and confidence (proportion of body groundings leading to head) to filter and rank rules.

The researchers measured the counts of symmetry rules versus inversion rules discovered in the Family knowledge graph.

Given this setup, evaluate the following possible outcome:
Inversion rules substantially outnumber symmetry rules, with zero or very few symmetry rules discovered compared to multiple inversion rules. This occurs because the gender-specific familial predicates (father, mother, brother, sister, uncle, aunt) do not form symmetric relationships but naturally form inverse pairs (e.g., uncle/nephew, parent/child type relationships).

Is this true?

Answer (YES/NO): YES